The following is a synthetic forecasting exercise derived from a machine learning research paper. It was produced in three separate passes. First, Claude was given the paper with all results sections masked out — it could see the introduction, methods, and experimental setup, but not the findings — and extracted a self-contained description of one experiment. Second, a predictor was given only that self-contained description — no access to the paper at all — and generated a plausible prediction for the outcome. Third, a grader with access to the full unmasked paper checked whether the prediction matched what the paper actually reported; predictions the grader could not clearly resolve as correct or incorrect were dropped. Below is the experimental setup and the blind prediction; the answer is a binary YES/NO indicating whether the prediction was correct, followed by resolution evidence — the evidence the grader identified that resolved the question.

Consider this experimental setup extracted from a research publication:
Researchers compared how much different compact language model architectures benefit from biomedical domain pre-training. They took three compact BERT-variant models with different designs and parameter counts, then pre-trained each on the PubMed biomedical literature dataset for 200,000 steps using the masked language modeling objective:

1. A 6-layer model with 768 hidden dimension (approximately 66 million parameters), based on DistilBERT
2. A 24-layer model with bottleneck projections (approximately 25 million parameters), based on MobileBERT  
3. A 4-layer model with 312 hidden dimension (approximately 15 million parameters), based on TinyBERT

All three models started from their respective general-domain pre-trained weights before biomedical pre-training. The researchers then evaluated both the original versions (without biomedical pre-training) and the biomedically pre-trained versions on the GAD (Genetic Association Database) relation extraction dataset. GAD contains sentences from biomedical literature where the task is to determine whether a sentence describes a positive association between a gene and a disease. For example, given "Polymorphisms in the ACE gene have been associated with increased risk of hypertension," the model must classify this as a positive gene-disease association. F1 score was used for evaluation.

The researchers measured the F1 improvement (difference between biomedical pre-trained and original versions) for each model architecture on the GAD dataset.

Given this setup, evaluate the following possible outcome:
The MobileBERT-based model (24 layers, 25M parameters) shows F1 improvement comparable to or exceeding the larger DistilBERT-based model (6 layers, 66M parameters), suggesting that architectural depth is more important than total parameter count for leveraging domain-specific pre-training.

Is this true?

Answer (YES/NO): NO